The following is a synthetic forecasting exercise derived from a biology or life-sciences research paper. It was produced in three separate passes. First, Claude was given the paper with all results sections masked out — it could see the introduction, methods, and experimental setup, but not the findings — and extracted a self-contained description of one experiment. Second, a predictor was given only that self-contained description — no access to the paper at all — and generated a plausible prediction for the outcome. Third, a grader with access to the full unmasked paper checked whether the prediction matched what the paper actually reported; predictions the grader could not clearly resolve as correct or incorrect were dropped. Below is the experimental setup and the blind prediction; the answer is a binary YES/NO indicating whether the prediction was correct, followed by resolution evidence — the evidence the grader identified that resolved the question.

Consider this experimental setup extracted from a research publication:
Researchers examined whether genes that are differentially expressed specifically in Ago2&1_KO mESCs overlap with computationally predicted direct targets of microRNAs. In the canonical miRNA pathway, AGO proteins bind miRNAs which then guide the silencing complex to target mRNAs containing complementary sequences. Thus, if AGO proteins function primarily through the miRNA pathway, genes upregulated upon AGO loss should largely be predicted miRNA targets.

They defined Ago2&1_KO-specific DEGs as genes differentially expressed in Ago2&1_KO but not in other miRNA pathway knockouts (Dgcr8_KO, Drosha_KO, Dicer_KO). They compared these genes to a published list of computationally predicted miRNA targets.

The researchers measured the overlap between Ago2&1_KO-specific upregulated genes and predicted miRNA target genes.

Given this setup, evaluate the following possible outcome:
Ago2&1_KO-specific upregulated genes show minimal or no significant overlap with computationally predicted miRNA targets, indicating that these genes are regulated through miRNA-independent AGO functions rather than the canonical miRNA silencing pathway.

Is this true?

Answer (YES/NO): YES